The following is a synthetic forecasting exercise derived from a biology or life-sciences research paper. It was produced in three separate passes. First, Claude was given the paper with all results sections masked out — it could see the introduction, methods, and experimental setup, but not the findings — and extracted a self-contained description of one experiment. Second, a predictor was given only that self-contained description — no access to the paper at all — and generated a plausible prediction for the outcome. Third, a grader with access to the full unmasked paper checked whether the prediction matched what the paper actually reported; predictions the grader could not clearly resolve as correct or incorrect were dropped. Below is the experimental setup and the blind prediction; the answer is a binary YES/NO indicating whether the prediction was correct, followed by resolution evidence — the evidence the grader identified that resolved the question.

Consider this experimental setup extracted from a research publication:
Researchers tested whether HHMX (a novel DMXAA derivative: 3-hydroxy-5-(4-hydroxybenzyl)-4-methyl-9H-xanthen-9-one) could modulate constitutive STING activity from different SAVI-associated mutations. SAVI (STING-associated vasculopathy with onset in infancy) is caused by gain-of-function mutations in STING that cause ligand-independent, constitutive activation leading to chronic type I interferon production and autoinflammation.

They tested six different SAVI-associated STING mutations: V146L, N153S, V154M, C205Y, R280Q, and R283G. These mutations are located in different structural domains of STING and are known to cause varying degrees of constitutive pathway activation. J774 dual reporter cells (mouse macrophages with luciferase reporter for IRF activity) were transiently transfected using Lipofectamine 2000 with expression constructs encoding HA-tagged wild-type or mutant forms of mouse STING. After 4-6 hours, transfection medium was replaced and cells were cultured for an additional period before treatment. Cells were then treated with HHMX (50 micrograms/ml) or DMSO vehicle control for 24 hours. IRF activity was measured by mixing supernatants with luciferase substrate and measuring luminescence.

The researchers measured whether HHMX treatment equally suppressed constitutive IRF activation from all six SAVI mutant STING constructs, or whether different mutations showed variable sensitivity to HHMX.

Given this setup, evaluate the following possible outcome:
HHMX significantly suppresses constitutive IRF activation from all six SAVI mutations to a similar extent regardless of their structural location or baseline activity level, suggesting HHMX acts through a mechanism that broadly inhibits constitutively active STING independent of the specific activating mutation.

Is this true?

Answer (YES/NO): YES